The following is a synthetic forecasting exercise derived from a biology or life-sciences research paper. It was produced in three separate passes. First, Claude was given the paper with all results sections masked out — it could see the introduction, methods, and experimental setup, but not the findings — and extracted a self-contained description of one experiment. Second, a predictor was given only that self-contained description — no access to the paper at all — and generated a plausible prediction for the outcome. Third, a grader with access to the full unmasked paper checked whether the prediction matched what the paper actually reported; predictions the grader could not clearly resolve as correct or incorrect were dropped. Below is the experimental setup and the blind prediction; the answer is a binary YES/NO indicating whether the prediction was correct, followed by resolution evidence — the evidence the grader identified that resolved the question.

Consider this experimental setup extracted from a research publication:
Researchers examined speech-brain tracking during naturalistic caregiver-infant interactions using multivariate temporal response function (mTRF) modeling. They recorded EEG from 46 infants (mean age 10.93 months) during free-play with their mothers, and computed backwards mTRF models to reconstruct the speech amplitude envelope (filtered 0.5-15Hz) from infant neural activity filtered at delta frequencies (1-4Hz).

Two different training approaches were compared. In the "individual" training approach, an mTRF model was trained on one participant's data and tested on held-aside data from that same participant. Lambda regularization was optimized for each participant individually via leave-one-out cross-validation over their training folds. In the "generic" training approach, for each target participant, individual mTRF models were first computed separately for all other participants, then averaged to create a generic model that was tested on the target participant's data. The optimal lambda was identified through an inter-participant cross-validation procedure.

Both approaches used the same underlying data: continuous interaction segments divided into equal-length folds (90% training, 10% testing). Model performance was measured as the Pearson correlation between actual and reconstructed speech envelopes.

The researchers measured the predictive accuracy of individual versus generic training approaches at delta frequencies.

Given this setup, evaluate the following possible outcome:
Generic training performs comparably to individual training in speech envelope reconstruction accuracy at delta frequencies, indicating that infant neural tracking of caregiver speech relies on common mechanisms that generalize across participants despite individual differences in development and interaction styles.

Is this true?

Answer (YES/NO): NO